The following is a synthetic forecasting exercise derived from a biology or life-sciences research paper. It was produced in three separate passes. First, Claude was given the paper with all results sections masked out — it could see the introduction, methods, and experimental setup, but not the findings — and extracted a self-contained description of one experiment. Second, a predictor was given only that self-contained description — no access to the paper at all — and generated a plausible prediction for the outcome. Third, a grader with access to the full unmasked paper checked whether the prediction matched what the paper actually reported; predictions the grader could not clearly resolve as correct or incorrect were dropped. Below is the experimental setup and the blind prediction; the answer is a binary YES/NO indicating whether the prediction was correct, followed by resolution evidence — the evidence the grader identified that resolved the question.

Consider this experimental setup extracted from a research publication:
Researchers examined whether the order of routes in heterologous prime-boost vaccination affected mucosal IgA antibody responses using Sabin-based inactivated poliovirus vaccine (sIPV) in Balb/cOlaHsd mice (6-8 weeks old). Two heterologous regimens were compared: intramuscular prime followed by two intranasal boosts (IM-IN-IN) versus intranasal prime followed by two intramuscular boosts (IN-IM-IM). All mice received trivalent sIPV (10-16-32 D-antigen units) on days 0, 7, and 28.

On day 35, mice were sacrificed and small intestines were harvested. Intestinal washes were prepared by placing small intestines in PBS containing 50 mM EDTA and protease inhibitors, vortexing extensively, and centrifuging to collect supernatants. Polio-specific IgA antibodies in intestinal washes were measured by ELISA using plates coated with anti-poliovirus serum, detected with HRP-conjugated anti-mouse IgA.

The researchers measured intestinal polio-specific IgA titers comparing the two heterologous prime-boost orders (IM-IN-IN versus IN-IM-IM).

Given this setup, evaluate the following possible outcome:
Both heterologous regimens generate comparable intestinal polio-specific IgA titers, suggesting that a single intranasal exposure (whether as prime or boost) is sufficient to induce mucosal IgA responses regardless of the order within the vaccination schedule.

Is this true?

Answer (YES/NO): NO